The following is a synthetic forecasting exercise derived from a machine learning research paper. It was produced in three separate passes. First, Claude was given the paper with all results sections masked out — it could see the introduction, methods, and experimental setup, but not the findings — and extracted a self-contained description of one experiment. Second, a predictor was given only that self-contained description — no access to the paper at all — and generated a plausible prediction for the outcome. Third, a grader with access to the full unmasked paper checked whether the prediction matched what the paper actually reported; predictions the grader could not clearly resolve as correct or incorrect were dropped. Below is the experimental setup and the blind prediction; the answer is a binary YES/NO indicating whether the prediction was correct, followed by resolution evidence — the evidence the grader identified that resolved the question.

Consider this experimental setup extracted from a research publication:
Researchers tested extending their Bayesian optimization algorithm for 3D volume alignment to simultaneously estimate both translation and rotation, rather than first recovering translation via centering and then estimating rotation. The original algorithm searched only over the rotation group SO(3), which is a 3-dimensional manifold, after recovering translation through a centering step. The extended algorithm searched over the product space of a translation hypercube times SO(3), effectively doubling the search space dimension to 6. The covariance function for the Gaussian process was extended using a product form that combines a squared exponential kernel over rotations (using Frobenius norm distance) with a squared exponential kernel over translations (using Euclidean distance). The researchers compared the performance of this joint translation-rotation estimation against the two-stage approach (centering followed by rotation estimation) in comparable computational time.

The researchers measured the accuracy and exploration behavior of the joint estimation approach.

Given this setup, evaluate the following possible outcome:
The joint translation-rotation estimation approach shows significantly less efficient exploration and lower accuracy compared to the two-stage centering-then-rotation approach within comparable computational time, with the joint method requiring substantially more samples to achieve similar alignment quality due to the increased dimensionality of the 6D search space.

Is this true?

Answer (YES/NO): YES